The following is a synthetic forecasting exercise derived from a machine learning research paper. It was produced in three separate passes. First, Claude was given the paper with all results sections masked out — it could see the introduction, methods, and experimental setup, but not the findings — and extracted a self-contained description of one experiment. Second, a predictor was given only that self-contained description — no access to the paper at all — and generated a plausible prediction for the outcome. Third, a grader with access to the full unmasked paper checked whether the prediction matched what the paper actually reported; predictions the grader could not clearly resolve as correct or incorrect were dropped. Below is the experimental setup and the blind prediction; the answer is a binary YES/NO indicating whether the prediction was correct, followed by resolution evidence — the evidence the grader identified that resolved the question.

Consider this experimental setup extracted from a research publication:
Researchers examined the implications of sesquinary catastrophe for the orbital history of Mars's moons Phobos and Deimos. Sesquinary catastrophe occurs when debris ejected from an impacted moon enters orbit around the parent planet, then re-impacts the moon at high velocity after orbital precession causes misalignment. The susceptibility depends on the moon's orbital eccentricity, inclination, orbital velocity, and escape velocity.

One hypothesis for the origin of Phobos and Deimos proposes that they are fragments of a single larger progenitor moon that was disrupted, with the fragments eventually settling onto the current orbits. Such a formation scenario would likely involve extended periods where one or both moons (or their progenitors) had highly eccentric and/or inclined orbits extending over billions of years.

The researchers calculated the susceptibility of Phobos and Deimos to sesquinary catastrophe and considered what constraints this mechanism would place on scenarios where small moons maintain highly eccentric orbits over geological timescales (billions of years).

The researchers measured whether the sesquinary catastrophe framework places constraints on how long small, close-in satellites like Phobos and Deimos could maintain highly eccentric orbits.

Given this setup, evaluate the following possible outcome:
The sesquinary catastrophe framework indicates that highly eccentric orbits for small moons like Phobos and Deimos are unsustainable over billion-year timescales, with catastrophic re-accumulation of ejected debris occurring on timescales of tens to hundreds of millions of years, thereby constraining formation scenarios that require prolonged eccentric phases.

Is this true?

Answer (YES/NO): NO